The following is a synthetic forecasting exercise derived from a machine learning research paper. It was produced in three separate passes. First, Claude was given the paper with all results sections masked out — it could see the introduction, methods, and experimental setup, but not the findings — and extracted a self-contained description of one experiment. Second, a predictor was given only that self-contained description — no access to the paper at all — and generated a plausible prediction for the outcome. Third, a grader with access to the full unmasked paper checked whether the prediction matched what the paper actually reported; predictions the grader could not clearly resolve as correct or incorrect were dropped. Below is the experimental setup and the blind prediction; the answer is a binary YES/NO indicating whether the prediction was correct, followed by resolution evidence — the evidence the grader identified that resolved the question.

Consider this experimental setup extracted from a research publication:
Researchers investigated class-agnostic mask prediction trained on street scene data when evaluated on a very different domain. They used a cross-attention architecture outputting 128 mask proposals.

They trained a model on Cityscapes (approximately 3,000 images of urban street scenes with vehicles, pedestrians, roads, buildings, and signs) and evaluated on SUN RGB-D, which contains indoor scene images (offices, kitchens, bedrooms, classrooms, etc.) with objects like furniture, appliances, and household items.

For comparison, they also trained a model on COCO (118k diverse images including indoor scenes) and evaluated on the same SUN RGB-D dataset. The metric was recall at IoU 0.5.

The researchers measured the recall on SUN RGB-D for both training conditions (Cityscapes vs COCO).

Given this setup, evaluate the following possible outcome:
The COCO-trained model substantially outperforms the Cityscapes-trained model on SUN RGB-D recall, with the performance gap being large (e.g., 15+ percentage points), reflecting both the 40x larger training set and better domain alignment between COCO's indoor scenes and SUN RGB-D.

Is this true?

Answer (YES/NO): YES